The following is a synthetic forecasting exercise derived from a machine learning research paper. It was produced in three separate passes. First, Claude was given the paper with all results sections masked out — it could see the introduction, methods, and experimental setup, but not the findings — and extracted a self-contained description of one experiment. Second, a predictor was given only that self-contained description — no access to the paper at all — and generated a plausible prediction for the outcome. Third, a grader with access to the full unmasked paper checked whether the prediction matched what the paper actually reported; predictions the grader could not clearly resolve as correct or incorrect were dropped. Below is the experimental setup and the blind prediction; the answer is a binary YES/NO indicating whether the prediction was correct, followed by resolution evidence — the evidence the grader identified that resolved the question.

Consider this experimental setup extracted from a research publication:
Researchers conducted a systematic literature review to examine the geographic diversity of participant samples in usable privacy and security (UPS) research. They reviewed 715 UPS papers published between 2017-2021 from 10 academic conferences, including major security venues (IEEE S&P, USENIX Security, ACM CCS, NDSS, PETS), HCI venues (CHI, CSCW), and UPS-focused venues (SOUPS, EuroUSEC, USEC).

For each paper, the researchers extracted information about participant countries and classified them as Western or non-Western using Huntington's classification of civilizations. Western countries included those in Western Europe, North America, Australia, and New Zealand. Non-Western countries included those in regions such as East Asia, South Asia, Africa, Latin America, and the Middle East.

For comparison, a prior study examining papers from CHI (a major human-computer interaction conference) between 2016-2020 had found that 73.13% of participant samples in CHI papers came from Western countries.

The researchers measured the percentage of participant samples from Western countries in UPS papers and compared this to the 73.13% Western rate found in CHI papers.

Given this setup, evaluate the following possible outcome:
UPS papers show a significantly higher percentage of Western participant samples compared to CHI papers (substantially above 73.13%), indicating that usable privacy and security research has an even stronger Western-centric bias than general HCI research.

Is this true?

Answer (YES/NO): YES